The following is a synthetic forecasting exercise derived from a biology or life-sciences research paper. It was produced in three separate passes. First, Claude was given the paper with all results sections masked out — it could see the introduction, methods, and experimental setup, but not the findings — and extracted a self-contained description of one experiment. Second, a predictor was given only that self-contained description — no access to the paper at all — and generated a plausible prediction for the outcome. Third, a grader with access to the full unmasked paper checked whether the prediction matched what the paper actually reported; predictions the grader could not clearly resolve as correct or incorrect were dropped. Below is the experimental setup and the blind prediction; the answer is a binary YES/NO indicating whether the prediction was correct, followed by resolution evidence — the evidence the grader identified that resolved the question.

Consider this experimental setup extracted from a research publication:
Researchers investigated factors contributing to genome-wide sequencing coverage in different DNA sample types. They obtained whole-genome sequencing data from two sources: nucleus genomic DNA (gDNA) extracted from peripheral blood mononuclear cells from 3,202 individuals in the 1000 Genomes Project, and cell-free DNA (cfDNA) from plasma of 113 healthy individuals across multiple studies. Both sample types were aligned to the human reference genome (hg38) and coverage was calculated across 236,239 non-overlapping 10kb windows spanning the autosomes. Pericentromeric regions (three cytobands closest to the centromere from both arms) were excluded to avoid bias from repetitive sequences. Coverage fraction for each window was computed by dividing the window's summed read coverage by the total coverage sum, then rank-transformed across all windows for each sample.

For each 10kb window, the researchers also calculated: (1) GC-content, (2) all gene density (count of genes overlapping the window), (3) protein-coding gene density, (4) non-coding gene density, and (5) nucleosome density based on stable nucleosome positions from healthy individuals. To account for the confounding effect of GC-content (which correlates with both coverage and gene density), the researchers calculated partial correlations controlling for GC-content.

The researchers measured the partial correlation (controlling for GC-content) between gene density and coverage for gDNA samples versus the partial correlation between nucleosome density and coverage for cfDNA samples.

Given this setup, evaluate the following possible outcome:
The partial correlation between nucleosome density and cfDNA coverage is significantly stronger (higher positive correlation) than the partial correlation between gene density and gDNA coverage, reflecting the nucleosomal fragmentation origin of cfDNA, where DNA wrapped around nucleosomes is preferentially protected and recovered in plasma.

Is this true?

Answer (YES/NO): NO